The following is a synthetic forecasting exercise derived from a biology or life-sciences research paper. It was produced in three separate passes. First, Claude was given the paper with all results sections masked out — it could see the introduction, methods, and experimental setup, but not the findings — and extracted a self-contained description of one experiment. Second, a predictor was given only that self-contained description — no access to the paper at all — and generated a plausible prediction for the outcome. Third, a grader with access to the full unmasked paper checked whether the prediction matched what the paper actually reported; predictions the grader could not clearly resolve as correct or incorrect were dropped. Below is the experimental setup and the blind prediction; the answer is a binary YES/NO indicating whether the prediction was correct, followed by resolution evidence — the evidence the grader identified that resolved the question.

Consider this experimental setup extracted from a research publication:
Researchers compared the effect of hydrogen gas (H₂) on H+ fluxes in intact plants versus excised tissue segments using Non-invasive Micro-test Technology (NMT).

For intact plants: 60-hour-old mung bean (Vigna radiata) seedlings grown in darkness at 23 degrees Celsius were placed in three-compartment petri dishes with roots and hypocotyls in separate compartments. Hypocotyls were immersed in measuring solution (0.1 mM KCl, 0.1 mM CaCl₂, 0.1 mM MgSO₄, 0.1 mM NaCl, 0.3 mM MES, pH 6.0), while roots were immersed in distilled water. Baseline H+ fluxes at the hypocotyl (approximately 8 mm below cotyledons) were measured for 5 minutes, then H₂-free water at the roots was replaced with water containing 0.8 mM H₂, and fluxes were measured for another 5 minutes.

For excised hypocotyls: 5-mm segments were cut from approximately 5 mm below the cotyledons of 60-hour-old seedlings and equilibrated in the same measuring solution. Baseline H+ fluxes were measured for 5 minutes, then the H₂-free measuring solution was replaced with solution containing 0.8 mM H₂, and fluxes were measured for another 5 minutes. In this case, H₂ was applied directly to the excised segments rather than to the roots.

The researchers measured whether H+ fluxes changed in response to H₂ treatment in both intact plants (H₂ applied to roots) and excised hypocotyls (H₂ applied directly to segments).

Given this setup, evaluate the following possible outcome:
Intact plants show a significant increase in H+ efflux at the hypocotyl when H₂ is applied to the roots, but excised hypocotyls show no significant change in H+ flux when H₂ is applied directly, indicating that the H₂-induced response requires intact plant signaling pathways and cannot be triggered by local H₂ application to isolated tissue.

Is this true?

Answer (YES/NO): NO